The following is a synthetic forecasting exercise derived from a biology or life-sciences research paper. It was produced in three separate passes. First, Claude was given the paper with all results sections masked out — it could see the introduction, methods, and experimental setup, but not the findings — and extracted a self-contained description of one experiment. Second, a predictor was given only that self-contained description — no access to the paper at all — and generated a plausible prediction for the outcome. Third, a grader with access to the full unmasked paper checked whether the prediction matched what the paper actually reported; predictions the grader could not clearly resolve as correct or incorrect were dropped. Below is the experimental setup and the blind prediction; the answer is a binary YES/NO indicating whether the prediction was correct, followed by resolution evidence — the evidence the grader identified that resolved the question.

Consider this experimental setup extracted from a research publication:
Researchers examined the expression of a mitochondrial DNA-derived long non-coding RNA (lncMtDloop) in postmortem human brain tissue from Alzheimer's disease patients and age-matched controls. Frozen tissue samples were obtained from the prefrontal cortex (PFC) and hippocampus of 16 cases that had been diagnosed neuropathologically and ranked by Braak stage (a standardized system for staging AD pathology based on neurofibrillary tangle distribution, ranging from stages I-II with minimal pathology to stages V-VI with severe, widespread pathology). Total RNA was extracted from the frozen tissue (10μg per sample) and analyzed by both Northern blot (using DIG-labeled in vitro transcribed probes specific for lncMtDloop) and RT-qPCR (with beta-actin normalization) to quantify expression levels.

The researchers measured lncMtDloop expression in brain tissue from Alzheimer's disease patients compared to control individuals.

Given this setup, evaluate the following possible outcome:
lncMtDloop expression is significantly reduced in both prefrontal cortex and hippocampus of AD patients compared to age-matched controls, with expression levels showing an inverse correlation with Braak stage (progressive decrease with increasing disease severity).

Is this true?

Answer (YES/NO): NO